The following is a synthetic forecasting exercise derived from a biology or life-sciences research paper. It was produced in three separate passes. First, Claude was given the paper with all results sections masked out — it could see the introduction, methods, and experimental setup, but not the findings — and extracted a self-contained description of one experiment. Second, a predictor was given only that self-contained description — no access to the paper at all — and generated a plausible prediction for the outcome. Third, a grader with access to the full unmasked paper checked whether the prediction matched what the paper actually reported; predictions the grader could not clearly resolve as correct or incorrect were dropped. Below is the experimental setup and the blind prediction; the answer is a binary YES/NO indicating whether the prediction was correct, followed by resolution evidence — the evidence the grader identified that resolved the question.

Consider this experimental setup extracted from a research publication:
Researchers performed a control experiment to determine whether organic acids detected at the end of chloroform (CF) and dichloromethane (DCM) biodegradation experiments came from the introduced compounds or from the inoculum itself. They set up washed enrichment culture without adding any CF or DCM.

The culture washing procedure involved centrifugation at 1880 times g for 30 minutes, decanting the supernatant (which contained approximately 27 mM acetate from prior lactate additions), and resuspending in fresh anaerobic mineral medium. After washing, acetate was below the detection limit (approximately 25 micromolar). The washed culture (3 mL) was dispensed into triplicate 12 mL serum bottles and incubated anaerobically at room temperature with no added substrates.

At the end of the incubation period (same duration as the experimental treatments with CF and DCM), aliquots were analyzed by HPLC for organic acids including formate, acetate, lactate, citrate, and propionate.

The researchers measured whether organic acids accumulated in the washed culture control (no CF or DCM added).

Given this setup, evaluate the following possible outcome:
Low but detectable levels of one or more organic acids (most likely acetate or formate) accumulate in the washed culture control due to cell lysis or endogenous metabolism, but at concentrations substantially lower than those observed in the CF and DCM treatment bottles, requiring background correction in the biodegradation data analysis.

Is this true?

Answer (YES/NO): NO